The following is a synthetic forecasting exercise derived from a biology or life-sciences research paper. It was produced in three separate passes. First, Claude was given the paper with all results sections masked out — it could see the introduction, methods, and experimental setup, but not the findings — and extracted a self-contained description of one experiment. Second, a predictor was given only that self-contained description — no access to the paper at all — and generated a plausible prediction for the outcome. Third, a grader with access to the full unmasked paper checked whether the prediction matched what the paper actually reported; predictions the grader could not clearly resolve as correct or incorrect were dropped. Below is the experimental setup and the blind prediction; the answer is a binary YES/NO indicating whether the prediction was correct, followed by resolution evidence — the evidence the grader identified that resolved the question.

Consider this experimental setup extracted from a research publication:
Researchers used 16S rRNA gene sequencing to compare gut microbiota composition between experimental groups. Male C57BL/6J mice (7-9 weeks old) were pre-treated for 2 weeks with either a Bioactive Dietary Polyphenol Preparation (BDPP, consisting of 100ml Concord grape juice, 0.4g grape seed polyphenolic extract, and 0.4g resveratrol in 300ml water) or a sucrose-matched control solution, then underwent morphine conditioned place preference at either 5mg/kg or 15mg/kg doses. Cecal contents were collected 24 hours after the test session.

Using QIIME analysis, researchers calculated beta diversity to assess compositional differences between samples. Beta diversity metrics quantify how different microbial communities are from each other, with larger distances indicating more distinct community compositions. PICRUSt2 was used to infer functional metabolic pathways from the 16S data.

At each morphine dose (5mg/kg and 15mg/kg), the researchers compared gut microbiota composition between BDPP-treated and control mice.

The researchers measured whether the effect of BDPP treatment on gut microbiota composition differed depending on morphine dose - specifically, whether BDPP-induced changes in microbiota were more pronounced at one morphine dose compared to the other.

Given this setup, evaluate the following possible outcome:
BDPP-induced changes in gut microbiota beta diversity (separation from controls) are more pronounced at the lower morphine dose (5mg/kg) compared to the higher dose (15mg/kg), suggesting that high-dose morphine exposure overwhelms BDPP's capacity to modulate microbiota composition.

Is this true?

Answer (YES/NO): YES